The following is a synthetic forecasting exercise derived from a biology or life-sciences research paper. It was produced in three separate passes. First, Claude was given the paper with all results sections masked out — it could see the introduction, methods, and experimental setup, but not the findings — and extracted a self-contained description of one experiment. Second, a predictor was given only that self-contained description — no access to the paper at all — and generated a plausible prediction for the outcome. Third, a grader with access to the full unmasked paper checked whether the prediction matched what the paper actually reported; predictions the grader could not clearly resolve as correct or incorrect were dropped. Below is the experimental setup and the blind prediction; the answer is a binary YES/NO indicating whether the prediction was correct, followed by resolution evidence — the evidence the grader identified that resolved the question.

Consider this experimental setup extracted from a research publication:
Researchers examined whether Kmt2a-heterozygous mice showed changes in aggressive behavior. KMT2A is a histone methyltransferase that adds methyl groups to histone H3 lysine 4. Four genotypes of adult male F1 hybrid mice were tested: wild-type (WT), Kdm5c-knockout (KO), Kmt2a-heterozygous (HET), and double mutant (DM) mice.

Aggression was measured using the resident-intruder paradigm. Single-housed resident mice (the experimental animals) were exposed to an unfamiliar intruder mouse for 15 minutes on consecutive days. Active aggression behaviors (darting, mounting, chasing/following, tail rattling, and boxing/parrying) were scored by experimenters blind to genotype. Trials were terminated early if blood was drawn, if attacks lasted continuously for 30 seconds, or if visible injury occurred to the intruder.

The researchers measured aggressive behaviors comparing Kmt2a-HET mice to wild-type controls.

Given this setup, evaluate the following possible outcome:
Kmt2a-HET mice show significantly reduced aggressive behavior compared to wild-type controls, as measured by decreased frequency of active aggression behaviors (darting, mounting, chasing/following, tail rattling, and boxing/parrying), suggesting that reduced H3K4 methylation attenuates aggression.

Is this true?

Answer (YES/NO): NO